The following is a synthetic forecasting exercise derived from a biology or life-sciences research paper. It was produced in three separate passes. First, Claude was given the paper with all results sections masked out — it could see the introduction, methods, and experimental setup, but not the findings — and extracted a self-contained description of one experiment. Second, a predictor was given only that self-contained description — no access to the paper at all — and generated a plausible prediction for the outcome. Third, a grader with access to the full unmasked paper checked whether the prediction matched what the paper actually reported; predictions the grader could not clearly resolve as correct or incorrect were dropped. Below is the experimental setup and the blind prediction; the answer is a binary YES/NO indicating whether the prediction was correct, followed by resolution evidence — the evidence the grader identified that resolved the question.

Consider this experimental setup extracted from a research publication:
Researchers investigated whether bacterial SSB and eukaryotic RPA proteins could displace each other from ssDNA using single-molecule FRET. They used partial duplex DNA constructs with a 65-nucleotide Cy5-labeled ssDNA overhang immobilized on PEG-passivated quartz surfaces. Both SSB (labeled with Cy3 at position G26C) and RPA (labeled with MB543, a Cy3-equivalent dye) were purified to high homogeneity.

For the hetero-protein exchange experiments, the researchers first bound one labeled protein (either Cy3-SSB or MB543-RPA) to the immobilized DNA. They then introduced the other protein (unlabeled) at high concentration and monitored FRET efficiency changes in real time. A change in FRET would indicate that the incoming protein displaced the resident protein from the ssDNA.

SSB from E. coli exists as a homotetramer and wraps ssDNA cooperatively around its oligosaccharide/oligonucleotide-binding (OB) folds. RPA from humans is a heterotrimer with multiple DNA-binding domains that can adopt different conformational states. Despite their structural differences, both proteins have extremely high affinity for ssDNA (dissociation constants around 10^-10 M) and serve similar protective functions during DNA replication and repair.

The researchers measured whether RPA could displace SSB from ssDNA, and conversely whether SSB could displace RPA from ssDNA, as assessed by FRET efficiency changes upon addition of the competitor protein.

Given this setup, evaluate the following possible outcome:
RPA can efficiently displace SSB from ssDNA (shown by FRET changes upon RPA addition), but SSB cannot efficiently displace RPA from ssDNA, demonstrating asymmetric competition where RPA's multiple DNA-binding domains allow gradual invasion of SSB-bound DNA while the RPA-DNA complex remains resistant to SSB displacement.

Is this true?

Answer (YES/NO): NO